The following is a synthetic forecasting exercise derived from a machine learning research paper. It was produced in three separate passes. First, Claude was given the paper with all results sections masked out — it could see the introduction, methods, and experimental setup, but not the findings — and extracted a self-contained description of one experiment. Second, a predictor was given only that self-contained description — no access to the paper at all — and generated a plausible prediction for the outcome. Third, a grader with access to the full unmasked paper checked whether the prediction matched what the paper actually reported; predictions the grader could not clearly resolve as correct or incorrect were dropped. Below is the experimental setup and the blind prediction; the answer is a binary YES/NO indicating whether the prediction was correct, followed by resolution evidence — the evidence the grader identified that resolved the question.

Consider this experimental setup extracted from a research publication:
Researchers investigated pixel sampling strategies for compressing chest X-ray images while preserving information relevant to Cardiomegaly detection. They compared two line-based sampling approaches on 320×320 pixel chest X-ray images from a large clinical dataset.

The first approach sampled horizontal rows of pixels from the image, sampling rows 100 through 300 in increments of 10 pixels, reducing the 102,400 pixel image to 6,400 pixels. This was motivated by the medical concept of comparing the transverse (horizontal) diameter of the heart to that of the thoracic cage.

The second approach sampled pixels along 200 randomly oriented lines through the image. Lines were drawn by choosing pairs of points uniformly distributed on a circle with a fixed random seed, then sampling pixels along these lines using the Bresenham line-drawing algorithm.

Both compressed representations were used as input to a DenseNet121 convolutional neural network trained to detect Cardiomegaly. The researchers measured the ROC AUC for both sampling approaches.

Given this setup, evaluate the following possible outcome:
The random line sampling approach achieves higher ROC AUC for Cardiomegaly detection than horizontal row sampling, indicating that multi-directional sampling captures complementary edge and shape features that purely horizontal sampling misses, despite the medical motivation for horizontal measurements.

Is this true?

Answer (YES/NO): NO